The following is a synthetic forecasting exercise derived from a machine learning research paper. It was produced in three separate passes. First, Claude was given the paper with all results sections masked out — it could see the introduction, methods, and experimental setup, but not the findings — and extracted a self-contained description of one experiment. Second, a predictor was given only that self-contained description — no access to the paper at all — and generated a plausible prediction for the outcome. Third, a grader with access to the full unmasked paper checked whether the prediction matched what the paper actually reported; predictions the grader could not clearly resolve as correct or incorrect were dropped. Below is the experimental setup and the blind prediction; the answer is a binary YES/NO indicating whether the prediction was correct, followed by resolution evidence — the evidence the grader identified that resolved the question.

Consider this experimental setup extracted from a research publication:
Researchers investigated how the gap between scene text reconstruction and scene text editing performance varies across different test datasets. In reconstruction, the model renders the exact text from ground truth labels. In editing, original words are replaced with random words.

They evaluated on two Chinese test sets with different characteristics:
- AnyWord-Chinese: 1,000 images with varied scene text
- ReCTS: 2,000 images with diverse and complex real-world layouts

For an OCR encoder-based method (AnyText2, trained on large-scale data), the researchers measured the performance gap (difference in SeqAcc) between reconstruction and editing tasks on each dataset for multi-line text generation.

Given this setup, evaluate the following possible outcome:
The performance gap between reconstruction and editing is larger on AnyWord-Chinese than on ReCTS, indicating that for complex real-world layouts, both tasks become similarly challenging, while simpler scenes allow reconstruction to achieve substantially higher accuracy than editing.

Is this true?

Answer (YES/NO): YES